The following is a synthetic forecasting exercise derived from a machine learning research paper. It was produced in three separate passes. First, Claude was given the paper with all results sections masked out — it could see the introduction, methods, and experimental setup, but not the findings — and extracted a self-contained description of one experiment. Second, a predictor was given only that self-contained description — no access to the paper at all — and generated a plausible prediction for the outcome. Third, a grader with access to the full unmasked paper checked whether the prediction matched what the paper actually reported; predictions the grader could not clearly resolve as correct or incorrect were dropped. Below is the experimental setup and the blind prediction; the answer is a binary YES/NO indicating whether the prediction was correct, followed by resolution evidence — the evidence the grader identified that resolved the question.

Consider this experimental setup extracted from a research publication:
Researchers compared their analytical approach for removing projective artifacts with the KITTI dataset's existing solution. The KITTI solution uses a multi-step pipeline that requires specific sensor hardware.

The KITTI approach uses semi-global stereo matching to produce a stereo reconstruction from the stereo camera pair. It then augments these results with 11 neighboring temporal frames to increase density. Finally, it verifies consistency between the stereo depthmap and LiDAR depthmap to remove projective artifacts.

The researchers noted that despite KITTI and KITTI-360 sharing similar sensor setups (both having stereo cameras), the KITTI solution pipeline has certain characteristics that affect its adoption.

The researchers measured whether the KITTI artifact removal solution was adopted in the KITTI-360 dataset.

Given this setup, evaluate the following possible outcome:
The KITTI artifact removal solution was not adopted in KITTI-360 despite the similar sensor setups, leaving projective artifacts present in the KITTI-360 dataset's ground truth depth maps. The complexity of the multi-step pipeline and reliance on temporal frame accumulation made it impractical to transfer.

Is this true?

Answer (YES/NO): YES